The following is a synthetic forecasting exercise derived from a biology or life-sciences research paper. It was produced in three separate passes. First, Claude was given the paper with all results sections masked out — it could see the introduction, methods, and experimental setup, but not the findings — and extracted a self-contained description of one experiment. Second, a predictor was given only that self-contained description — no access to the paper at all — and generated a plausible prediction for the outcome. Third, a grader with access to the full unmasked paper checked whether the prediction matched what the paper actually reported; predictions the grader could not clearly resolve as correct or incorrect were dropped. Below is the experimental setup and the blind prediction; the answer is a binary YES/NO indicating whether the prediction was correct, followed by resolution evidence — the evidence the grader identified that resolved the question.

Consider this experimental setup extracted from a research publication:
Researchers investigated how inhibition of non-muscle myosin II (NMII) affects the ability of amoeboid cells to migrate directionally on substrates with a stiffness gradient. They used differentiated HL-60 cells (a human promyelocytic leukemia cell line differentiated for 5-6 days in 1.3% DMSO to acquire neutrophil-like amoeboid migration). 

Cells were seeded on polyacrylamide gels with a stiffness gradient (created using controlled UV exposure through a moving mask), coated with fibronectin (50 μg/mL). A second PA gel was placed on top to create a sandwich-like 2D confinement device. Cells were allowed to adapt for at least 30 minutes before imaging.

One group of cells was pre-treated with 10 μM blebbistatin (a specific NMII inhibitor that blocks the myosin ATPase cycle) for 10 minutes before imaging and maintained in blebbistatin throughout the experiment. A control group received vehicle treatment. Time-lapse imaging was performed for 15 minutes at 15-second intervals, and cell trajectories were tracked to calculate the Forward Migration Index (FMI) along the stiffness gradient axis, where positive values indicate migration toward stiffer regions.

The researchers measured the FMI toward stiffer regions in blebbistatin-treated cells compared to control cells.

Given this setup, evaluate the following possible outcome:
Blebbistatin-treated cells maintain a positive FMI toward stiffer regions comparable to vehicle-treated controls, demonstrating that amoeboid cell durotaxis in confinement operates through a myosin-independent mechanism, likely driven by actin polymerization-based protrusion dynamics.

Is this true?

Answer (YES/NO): NO